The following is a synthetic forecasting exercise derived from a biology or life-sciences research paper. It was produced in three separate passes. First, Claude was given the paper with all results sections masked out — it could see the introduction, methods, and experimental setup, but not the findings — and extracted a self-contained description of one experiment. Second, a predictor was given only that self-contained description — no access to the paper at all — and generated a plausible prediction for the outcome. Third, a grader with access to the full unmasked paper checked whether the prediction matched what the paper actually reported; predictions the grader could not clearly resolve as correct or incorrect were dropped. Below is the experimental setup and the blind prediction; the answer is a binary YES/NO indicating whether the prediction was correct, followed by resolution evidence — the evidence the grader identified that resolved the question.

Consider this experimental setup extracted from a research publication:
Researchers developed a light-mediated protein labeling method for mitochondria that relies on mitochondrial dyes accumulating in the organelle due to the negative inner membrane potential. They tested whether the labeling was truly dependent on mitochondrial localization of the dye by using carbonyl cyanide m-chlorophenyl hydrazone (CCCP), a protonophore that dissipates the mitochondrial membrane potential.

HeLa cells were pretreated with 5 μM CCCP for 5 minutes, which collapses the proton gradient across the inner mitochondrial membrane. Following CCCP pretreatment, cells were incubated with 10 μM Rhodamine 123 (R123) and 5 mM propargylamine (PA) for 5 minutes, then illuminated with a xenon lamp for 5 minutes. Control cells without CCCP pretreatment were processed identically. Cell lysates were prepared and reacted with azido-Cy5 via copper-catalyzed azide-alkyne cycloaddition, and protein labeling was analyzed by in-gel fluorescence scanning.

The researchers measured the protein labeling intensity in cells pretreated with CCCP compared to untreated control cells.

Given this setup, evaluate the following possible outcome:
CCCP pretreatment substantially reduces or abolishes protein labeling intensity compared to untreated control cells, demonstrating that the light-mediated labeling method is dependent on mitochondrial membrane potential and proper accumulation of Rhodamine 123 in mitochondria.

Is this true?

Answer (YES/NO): YES